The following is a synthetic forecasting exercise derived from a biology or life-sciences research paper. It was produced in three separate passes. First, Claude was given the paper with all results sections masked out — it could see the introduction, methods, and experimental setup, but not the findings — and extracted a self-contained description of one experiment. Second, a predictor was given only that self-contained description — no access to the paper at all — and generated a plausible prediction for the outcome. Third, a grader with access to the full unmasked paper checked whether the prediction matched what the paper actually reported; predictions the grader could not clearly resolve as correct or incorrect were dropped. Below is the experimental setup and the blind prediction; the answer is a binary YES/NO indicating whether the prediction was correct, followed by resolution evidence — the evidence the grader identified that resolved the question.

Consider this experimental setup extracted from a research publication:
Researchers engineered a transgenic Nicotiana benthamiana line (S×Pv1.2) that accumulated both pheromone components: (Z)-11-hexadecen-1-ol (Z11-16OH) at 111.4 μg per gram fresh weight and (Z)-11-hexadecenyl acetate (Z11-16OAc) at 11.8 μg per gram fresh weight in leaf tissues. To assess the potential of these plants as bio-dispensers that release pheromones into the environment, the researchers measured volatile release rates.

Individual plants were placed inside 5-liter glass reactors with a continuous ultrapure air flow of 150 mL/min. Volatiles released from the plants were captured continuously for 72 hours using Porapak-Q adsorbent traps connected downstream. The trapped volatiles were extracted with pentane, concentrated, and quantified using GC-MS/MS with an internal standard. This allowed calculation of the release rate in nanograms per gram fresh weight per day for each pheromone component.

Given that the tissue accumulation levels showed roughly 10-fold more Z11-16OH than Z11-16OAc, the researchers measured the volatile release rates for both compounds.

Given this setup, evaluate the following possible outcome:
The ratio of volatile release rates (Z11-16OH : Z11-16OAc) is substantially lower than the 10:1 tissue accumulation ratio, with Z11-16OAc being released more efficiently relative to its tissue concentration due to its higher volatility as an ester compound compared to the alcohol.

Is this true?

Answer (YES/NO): YES